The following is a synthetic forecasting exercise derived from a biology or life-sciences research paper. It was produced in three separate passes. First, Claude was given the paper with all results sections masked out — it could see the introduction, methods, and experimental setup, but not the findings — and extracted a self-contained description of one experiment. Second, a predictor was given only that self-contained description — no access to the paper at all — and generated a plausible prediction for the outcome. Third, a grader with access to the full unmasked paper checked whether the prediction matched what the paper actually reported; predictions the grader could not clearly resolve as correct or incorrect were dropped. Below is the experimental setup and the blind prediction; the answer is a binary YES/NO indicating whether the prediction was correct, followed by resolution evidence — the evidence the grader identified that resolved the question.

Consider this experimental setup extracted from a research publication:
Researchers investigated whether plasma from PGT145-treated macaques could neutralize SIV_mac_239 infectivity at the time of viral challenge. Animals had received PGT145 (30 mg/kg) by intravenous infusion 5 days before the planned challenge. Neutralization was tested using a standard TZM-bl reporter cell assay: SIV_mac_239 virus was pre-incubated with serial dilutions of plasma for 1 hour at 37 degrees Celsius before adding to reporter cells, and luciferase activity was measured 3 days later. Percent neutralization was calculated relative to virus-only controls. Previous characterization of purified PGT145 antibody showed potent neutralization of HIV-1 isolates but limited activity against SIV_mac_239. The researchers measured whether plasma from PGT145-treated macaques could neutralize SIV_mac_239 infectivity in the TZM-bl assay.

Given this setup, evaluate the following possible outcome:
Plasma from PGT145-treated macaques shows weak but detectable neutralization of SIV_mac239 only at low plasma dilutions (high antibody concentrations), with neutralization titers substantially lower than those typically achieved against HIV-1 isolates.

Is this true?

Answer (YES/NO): NO